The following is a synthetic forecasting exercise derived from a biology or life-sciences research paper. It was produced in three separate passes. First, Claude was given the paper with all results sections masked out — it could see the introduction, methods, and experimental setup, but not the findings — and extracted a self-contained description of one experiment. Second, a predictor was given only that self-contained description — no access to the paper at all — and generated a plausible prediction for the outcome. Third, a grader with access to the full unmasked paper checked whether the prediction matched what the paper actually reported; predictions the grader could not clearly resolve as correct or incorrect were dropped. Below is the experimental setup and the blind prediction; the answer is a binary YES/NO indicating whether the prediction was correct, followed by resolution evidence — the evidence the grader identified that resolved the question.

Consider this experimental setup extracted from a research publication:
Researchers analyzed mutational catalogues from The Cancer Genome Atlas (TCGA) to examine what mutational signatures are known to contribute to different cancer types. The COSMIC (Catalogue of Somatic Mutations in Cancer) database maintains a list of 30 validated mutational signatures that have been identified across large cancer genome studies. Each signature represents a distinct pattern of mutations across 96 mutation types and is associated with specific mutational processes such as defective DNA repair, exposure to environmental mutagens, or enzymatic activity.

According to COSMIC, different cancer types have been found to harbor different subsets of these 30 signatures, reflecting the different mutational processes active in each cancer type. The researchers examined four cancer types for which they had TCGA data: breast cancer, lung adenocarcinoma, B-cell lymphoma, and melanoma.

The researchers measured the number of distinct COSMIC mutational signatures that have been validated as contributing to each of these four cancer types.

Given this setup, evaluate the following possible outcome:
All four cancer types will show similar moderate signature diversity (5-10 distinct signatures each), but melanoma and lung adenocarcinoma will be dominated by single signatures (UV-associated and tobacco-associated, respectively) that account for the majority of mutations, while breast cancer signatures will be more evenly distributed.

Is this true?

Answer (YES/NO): NO